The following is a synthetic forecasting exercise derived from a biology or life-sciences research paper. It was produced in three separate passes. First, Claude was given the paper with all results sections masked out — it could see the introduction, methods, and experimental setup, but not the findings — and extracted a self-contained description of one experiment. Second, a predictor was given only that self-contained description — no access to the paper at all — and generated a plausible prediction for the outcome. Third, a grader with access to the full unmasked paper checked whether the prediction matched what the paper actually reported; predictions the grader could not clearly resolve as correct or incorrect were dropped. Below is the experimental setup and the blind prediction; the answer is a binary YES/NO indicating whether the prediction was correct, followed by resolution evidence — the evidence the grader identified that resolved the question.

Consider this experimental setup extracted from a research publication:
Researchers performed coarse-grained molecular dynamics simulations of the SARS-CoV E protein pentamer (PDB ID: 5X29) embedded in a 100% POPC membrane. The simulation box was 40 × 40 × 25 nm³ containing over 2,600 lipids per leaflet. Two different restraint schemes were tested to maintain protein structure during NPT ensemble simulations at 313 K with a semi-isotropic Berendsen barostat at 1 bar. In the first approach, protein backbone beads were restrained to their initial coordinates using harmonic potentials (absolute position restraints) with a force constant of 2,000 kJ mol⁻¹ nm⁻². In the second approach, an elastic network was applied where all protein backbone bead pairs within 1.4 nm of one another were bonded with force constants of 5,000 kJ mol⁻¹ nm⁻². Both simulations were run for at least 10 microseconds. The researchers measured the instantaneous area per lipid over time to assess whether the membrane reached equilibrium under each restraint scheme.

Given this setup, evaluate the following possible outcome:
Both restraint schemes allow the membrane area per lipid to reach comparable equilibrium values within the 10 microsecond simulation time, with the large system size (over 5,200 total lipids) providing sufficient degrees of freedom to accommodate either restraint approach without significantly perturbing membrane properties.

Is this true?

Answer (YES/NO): NO